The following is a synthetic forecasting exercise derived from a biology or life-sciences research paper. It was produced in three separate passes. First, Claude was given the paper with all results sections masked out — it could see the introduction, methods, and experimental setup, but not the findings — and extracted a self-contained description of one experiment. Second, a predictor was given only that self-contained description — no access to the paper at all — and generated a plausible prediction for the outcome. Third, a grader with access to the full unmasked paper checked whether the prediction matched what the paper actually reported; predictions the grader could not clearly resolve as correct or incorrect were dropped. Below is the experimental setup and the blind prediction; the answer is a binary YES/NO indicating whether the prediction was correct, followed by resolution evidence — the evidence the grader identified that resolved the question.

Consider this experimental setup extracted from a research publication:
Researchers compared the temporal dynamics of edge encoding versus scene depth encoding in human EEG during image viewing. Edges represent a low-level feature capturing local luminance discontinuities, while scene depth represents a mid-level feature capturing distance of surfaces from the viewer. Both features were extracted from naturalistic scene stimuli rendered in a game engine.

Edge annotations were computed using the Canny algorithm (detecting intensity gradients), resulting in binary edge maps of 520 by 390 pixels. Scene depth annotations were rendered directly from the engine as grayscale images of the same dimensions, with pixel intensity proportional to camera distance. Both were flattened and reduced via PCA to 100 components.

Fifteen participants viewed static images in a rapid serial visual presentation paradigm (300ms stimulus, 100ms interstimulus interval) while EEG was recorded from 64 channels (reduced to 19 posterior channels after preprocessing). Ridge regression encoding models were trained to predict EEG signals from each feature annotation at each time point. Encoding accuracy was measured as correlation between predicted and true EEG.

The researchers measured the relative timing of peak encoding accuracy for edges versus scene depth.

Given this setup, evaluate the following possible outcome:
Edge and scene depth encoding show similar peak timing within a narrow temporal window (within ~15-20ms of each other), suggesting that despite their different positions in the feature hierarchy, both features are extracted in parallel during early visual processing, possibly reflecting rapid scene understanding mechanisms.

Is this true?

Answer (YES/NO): NO